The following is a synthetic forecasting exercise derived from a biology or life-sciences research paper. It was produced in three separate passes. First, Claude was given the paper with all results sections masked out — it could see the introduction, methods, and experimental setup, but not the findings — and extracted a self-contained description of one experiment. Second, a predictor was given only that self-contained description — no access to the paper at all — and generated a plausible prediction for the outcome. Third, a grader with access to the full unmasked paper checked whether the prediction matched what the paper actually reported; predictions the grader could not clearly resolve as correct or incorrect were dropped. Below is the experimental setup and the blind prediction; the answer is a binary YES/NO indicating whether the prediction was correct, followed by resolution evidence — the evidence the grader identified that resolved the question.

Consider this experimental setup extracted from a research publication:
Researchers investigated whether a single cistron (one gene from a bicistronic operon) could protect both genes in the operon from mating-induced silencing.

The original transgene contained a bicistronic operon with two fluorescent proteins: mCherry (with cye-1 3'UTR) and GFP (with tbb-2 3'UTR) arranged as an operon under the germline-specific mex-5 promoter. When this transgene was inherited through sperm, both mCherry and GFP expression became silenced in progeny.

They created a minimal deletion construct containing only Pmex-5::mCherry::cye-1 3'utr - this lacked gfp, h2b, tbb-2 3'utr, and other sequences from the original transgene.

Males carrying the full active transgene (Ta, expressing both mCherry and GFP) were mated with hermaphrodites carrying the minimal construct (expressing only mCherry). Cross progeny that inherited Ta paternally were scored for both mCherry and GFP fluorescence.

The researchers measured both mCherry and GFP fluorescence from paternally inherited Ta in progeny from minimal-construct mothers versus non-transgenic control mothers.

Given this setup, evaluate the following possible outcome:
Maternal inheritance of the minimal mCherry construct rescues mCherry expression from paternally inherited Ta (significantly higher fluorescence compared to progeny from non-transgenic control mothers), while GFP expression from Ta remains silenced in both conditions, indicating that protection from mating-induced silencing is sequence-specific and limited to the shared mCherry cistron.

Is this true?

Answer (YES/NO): NO